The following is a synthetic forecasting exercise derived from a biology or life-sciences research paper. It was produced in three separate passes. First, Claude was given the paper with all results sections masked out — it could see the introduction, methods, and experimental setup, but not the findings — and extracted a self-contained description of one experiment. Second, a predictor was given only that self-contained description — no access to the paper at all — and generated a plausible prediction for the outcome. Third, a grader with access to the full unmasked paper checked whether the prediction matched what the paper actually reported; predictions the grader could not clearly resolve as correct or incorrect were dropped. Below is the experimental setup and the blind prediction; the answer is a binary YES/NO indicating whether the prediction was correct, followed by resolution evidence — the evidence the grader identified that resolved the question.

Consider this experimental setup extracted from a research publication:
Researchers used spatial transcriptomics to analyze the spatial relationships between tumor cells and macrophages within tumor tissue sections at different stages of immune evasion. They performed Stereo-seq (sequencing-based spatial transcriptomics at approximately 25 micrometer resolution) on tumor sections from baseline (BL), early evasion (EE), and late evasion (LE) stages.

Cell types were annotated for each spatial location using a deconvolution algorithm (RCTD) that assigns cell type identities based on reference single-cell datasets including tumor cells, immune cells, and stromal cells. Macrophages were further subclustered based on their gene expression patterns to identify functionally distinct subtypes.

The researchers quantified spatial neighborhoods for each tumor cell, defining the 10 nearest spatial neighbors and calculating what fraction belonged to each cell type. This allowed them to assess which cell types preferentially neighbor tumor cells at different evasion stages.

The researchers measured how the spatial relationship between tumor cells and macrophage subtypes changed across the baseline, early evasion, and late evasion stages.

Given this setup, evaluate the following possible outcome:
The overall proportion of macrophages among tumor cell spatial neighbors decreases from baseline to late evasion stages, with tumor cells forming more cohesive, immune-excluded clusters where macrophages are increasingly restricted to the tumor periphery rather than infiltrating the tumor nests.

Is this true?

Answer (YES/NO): NO